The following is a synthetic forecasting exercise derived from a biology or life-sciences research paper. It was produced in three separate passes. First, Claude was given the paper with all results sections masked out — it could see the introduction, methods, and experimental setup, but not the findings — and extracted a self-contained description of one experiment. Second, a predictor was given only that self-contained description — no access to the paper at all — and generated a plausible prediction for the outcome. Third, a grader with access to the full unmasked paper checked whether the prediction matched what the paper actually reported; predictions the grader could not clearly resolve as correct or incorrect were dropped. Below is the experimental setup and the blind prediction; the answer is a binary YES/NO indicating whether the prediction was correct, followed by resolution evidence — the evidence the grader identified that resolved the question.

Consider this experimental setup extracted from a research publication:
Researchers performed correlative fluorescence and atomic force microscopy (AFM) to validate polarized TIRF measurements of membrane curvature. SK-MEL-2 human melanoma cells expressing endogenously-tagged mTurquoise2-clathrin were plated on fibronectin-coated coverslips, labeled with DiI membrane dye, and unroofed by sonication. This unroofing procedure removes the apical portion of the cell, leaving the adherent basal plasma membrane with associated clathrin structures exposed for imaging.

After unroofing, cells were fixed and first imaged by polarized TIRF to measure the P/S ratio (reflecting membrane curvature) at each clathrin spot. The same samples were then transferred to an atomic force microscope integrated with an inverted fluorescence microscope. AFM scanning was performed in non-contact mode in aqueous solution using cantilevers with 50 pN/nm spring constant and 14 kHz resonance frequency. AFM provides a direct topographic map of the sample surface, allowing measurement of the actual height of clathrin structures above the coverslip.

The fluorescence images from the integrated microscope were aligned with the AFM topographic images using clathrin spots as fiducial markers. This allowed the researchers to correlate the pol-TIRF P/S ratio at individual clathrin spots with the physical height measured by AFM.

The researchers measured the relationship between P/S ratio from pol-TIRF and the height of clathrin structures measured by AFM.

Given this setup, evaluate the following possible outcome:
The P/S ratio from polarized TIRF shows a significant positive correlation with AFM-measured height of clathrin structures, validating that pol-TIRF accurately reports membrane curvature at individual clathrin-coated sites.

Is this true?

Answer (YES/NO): YES